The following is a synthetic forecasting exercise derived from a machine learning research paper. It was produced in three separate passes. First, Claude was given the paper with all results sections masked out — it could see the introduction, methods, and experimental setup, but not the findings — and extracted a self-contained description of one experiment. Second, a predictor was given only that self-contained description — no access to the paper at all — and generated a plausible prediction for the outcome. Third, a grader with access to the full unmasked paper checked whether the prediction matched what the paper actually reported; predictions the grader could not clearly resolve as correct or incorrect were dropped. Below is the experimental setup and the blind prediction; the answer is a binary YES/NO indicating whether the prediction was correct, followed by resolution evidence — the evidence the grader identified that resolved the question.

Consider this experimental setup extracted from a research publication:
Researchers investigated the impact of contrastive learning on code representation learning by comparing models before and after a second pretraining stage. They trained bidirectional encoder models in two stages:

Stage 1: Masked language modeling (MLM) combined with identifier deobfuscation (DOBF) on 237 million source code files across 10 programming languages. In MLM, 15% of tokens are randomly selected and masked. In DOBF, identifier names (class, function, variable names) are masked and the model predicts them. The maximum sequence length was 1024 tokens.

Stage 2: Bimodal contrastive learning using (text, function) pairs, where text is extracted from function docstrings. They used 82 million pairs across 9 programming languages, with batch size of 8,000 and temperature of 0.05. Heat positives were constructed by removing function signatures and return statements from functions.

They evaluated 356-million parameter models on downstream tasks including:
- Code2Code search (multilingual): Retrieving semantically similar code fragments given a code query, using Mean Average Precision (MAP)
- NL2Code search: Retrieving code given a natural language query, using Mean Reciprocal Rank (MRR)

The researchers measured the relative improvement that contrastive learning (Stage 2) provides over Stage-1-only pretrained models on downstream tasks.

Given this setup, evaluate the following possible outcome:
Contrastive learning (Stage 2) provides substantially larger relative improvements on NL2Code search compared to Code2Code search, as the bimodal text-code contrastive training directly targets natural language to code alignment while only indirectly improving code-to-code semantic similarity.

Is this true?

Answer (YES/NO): YES